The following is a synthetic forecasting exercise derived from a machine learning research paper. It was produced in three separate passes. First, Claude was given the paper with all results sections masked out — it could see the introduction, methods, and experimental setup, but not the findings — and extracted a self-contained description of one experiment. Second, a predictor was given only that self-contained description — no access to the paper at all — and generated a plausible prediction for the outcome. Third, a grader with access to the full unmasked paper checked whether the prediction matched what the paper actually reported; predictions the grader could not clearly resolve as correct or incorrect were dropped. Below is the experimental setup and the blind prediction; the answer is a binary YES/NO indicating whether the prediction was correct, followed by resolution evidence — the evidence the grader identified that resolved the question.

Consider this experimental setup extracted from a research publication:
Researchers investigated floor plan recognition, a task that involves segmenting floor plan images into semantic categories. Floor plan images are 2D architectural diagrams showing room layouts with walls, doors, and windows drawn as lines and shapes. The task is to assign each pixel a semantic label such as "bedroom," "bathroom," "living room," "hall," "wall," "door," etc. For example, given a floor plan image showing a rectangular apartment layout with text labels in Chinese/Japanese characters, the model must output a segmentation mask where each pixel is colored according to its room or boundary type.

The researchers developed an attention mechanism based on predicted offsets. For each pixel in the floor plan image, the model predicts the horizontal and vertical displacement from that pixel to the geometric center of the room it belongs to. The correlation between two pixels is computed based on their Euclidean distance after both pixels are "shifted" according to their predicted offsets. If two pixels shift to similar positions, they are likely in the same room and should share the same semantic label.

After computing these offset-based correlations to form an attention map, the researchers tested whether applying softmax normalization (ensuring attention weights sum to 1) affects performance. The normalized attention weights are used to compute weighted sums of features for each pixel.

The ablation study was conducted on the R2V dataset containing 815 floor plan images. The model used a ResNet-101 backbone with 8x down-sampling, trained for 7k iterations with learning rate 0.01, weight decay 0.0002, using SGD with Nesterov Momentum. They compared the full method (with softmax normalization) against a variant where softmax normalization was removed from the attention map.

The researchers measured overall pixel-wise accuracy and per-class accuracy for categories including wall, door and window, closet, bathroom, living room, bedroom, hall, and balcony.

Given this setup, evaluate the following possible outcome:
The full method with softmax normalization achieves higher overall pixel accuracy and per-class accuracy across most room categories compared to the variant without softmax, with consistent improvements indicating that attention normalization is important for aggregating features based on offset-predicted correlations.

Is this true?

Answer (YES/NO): YES